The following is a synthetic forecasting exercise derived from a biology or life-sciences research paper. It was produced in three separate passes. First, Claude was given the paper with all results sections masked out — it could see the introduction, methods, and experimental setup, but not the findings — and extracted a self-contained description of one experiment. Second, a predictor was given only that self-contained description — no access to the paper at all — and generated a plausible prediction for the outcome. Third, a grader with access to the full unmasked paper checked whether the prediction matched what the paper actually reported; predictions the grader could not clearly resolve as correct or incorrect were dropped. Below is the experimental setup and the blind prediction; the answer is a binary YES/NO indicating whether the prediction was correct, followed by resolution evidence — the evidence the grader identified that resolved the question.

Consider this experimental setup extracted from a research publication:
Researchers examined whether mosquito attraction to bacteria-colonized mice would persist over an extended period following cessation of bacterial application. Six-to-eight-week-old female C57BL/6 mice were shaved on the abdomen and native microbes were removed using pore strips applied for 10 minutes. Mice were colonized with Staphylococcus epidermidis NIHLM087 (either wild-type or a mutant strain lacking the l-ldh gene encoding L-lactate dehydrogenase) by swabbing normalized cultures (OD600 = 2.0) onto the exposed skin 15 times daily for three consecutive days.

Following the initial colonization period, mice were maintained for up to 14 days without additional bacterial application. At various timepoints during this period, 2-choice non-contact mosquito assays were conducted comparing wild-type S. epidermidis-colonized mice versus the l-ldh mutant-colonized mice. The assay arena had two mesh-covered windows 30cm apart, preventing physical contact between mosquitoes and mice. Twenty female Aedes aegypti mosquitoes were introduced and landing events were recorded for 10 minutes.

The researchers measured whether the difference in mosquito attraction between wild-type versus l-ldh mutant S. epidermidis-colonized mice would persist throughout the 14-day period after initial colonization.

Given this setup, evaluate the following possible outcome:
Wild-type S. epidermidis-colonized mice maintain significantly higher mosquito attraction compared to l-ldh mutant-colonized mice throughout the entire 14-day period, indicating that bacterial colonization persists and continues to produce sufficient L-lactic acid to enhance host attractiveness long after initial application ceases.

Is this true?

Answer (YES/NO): NO